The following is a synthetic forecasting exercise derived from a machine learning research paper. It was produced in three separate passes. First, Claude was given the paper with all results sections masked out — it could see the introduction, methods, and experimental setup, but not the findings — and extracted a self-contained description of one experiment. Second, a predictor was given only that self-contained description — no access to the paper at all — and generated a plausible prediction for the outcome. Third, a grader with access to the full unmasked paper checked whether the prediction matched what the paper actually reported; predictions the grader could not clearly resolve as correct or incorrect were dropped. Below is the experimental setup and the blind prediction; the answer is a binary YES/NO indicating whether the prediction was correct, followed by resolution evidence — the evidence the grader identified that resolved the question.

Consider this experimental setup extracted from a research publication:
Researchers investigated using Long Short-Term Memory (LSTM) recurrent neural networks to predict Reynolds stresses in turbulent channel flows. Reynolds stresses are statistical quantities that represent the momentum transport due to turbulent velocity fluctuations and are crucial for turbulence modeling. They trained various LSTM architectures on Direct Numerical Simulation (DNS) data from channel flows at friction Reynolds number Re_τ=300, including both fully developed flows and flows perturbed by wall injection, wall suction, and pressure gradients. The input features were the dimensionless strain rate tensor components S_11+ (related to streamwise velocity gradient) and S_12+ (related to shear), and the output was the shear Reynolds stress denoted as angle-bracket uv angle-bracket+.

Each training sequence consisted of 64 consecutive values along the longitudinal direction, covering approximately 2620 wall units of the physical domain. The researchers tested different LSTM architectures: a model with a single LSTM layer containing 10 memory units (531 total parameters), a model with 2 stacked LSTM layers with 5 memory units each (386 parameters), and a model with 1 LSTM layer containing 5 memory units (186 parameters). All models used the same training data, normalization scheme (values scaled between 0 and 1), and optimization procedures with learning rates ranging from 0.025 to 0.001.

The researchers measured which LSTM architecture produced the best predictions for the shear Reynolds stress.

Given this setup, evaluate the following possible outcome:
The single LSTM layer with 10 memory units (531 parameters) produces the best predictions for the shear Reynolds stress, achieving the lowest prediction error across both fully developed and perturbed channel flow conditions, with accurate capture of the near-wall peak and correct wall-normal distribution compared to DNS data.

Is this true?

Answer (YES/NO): NO